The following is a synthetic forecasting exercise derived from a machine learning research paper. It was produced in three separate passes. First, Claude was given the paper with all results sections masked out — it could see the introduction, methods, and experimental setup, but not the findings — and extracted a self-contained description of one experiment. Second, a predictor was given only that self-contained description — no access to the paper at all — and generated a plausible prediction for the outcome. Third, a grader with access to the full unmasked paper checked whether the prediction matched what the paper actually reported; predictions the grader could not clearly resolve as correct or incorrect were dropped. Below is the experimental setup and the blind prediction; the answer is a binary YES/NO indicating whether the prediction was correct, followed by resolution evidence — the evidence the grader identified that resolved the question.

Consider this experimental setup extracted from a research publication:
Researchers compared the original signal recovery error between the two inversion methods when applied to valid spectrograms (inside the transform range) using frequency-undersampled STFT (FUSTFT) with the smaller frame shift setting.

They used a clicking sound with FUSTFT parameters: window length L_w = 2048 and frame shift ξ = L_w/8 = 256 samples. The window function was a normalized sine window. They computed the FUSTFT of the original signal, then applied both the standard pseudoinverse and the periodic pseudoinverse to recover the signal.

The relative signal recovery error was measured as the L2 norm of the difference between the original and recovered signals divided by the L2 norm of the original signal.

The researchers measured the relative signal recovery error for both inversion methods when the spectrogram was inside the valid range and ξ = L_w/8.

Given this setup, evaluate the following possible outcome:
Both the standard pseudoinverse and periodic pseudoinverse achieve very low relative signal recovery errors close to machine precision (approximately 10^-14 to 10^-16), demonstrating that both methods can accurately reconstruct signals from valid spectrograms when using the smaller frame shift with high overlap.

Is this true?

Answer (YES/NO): YES